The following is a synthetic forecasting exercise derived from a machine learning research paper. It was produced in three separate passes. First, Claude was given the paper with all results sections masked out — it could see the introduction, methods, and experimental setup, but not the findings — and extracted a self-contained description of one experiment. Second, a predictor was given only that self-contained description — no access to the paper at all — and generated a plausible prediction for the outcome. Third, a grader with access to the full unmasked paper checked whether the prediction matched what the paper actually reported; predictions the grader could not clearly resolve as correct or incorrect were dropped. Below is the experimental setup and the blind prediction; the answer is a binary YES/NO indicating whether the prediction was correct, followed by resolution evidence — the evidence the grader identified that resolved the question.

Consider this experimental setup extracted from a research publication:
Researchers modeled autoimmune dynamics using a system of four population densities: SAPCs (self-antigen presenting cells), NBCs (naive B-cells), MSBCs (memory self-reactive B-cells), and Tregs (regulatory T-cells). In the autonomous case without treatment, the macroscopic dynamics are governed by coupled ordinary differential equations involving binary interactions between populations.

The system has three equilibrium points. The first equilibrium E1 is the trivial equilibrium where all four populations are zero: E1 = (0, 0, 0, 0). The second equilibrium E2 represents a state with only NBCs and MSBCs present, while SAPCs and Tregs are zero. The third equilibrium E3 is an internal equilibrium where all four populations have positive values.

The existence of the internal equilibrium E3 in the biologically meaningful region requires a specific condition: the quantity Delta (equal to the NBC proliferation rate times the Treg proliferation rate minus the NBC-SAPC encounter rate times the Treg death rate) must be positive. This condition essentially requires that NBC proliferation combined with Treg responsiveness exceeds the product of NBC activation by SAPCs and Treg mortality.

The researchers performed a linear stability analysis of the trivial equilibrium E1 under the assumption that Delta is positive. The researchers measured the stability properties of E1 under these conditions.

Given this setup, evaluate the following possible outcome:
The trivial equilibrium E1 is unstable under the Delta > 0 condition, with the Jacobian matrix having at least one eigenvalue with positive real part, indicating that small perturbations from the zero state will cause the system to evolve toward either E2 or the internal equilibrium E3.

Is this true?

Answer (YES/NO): YES